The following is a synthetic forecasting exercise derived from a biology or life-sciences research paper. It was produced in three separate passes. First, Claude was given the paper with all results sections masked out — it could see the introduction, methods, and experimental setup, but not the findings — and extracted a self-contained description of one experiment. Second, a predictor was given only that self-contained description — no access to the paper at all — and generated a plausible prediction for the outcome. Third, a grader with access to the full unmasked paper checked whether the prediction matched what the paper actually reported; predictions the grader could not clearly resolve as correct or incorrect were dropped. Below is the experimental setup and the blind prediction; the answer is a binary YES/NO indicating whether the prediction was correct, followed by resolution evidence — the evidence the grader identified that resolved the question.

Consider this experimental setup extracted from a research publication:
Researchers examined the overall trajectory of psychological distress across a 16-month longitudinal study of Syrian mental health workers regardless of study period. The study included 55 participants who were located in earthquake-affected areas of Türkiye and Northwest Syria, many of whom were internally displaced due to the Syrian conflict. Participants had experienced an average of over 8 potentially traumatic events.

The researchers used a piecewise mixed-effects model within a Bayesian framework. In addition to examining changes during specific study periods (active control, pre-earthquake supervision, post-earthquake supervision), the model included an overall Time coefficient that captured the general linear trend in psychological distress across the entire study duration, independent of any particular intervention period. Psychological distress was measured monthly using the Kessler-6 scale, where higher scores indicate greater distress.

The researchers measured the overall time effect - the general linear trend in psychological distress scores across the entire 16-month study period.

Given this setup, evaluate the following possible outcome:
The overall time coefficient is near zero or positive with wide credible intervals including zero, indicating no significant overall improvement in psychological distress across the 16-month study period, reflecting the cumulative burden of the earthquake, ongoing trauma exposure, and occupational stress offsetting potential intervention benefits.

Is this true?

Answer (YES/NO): NO